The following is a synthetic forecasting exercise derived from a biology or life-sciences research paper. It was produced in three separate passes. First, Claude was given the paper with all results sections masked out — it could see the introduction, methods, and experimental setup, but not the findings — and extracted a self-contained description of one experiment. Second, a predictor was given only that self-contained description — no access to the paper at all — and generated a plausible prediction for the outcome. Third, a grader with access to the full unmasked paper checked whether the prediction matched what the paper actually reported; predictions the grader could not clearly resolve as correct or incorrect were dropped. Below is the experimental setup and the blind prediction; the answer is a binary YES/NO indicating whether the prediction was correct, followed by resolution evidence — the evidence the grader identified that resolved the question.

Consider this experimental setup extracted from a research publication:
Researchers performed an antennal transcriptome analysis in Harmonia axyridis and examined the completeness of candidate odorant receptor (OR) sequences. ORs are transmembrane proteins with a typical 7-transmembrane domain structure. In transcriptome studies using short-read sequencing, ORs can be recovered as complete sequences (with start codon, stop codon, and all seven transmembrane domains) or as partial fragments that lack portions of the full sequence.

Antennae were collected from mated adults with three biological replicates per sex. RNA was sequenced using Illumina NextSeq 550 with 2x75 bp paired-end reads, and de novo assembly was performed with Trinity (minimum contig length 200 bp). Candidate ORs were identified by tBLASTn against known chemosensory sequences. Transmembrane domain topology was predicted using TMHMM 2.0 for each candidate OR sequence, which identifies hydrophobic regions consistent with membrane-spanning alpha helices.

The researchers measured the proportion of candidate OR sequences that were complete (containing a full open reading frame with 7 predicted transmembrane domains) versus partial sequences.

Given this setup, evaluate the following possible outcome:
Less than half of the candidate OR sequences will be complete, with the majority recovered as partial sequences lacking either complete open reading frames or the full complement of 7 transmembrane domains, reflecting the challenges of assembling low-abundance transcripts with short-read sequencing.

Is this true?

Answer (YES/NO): YES